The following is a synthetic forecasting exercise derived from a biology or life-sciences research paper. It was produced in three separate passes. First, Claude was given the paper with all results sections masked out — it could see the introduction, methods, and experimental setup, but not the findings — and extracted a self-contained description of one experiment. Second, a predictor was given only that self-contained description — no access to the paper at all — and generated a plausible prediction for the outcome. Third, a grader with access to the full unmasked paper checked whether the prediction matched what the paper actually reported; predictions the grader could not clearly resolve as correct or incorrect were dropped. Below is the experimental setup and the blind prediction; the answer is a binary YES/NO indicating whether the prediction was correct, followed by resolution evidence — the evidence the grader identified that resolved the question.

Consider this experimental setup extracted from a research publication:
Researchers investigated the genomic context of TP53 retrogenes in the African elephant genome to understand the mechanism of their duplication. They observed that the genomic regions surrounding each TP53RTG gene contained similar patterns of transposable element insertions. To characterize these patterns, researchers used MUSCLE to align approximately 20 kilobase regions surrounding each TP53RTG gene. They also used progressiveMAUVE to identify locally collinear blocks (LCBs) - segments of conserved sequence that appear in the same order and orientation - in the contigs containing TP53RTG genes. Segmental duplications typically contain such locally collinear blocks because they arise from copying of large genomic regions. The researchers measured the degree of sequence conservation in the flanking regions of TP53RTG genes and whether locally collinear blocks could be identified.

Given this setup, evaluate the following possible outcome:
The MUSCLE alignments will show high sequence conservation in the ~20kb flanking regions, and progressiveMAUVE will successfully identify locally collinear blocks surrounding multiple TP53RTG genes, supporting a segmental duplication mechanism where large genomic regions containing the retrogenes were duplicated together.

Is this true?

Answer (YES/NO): YES